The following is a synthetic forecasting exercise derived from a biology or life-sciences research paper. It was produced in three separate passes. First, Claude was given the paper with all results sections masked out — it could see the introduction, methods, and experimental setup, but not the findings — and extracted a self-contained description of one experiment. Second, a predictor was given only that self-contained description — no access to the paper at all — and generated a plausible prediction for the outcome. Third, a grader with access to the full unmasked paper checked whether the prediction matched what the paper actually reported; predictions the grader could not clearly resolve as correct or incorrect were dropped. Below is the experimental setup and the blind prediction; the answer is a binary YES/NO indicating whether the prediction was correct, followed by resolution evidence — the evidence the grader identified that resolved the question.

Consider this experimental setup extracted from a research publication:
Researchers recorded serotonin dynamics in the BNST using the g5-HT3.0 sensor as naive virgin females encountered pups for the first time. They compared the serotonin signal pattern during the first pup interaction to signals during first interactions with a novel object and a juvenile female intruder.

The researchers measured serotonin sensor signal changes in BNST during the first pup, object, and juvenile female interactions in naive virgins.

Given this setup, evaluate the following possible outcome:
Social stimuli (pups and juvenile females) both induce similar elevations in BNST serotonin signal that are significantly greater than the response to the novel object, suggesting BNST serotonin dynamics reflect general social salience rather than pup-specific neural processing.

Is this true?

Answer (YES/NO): YES